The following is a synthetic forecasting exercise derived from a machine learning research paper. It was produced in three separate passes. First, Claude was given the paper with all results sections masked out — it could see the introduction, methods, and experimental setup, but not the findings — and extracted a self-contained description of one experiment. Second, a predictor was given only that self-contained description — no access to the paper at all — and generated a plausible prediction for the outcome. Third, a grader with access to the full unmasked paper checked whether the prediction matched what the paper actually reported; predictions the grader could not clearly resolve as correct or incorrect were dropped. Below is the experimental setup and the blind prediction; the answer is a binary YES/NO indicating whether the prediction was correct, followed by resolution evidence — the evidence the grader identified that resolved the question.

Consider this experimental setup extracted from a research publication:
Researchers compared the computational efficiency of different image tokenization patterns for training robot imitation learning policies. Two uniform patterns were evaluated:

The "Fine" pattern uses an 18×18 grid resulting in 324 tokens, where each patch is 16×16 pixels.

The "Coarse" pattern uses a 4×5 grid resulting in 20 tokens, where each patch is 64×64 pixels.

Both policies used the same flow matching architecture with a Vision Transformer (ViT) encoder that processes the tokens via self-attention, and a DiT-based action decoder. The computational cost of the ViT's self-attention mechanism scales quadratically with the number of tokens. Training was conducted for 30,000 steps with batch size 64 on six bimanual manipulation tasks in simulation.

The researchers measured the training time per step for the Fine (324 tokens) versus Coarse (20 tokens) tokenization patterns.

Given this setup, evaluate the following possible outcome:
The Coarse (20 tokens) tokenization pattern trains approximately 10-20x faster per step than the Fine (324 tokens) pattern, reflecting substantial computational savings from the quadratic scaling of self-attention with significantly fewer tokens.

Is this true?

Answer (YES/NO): NO